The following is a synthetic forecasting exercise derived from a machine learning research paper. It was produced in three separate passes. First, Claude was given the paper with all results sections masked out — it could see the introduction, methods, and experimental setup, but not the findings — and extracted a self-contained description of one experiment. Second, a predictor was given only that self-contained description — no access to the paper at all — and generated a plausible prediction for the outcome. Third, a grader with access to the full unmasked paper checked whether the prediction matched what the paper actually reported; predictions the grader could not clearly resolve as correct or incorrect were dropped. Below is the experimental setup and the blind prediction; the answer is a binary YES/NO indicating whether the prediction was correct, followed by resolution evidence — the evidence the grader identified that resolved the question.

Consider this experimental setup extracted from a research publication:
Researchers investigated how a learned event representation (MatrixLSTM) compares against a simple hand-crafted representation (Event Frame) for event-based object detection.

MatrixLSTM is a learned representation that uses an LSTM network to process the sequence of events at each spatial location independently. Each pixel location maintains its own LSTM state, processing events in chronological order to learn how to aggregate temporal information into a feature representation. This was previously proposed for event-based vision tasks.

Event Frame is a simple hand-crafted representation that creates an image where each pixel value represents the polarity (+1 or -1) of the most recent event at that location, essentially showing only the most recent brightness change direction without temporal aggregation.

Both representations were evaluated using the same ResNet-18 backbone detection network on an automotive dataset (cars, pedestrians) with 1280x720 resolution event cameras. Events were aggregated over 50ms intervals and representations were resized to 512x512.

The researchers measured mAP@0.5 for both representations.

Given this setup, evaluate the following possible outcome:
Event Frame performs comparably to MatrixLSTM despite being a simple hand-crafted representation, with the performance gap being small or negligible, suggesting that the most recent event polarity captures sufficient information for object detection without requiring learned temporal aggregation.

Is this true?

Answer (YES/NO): YES